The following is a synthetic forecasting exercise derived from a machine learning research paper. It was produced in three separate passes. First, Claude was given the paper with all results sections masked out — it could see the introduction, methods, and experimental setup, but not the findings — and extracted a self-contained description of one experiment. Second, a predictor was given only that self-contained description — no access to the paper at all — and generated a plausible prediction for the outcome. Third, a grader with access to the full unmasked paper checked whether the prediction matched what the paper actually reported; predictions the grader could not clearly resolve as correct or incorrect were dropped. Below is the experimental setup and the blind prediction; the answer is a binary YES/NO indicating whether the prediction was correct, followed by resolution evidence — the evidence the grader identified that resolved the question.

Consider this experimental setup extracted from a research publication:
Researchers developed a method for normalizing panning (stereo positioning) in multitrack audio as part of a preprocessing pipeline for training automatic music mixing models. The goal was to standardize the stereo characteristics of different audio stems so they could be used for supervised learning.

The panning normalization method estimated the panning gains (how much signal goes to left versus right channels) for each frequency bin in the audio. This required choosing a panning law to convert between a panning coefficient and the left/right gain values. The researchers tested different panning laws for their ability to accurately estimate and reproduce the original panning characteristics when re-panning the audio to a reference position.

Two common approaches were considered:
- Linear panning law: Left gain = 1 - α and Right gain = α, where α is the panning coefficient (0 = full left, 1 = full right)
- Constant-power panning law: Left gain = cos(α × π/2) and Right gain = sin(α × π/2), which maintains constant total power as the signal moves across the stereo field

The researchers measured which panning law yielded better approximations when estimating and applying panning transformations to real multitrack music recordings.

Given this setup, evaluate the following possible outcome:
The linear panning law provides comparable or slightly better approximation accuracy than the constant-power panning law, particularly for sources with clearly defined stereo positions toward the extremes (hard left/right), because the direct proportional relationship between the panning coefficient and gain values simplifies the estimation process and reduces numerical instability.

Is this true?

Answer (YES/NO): YES